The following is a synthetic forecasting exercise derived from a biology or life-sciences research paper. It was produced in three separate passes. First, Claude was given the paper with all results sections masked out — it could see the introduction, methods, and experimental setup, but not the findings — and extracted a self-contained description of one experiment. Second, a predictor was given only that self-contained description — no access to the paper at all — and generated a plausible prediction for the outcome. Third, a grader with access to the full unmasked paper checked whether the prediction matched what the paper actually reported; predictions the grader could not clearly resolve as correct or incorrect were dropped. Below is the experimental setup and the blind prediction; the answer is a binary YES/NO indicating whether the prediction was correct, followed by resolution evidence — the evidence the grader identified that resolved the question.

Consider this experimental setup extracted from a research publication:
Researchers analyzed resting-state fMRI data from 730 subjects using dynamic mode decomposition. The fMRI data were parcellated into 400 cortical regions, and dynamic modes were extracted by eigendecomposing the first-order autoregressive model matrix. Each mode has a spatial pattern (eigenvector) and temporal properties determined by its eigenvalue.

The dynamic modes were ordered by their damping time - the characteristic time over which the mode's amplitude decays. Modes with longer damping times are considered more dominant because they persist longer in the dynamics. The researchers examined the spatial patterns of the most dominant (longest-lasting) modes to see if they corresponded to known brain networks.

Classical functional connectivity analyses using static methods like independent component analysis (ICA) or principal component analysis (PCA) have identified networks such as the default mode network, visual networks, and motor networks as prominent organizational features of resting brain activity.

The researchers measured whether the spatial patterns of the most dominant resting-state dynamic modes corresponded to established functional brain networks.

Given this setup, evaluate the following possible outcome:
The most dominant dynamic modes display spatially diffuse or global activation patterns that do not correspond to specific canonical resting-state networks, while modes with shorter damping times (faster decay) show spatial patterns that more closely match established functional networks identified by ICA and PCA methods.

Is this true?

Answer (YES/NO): NO